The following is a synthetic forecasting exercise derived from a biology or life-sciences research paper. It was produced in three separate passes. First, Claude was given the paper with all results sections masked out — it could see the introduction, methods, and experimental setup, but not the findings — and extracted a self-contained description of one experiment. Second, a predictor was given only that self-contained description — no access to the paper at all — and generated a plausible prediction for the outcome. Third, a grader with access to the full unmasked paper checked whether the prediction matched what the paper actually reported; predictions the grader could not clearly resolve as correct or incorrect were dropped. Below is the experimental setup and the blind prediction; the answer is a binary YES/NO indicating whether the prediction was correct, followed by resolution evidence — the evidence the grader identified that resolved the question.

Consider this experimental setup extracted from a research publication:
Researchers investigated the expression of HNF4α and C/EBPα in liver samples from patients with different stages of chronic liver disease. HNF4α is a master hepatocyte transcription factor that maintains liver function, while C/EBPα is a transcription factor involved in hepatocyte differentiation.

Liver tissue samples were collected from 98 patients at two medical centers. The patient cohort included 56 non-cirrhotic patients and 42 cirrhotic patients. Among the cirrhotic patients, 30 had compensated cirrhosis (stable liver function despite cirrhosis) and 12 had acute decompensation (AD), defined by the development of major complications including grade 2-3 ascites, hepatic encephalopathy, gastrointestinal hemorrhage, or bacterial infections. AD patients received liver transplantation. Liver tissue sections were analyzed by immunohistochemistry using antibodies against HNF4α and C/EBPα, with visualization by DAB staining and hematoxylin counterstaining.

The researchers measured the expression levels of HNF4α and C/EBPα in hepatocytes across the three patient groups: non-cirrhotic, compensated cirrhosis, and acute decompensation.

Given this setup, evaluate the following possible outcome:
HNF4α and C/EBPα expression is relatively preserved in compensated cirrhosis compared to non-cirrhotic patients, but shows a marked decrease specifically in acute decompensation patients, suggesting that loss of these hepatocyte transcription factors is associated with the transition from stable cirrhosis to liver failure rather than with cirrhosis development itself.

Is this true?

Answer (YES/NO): YES